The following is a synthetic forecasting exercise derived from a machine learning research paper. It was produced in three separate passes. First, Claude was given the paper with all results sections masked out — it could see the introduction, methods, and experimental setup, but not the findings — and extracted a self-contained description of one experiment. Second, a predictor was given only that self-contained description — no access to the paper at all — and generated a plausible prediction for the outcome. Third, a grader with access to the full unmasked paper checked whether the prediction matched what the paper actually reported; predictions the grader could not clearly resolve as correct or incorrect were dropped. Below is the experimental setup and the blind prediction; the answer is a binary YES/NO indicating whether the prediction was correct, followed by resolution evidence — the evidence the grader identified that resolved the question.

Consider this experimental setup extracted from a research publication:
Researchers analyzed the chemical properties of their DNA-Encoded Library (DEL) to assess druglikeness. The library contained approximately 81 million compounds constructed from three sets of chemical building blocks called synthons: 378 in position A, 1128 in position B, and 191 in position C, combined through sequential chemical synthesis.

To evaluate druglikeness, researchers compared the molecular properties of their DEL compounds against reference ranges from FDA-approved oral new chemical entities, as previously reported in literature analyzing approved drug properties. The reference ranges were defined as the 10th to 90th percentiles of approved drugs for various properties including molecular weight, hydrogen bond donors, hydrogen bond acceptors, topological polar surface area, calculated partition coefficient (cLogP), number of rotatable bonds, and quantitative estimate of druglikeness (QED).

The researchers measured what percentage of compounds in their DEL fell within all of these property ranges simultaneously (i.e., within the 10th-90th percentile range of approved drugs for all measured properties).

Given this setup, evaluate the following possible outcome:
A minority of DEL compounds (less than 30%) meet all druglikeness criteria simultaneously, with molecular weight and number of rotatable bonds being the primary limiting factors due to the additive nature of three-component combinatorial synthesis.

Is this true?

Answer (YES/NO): NO